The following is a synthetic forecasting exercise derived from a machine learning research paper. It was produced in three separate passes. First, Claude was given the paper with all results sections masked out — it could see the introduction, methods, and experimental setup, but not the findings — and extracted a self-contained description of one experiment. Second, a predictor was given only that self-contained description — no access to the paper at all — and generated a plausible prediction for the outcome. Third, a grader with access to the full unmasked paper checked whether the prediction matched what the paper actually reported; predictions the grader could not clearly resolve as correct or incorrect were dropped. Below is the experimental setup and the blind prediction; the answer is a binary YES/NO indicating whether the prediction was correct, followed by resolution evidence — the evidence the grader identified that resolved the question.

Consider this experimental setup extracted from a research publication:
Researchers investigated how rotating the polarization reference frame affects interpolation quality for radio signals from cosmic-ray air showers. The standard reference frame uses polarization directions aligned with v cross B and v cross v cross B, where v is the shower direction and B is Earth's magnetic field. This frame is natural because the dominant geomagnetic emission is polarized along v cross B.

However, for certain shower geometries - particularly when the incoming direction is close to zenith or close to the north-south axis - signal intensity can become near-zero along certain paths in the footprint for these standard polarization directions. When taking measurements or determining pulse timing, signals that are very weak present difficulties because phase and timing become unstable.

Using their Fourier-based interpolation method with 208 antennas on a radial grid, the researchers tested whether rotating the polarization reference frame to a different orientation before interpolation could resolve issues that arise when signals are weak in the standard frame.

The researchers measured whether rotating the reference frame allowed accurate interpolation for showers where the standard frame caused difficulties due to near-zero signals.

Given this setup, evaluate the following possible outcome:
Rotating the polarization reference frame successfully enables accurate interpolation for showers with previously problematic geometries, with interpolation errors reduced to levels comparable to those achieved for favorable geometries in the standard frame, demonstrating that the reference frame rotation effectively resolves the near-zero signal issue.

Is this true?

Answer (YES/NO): NO